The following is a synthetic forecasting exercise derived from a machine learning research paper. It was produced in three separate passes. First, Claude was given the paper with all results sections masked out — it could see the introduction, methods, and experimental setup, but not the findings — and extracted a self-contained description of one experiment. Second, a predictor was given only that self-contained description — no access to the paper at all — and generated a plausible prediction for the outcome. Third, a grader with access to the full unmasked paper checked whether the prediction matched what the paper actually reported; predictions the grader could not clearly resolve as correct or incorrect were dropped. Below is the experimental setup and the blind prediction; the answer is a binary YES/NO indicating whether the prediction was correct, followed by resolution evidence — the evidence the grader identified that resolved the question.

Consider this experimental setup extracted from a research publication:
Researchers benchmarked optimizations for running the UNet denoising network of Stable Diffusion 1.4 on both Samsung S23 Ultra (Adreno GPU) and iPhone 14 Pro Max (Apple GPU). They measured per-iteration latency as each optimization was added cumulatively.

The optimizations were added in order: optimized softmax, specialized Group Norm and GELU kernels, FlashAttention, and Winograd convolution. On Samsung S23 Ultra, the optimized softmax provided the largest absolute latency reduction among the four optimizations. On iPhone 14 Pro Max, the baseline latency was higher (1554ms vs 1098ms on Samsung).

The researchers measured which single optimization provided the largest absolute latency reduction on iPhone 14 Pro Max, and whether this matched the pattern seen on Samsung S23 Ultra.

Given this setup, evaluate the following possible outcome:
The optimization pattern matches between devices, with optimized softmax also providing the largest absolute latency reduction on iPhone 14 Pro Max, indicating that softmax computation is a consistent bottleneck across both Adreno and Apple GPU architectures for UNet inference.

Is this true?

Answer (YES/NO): NO